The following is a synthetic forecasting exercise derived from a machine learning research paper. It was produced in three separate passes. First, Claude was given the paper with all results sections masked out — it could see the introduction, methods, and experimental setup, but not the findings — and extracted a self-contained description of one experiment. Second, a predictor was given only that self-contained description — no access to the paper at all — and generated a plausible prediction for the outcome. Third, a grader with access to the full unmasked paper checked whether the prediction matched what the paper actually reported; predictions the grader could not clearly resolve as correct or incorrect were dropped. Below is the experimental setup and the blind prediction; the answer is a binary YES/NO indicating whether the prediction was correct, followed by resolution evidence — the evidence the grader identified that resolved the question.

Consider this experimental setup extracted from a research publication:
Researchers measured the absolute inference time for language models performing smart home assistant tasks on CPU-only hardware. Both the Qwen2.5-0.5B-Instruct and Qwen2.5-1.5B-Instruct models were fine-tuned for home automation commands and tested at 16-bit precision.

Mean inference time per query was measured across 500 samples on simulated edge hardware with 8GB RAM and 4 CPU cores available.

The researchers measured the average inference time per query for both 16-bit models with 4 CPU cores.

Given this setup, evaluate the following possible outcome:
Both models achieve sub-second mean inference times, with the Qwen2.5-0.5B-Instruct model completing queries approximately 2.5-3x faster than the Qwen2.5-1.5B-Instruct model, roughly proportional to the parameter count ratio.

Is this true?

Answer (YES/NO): NO